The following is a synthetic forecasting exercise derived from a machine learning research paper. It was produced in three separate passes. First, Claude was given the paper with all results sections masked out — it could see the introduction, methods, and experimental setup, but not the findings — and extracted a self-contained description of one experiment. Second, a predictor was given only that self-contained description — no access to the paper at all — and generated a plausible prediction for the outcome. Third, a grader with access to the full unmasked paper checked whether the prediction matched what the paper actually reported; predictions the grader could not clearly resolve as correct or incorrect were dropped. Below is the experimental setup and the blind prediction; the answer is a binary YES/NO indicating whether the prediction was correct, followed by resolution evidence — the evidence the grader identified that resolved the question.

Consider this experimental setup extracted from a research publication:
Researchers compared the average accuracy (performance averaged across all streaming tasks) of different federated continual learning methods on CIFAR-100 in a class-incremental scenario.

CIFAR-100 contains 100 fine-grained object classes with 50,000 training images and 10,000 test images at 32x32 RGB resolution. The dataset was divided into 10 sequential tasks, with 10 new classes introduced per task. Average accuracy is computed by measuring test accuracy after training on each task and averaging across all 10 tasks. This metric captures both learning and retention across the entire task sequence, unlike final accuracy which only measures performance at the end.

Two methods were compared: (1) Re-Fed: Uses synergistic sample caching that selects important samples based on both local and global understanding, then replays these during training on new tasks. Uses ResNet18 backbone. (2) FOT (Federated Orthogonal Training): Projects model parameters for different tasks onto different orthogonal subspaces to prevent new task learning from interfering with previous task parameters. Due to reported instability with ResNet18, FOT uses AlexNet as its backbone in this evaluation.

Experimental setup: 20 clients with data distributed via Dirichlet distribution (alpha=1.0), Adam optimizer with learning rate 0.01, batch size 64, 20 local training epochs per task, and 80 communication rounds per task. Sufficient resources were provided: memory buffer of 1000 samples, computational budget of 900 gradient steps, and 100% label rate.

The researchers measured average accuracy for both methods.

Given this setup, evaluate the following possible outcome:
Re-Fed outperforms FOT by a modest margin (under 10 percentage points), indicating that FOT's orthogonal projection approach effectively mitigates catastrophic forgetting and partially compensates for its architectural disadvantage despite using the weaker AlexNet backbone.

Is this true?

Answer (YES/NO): NO